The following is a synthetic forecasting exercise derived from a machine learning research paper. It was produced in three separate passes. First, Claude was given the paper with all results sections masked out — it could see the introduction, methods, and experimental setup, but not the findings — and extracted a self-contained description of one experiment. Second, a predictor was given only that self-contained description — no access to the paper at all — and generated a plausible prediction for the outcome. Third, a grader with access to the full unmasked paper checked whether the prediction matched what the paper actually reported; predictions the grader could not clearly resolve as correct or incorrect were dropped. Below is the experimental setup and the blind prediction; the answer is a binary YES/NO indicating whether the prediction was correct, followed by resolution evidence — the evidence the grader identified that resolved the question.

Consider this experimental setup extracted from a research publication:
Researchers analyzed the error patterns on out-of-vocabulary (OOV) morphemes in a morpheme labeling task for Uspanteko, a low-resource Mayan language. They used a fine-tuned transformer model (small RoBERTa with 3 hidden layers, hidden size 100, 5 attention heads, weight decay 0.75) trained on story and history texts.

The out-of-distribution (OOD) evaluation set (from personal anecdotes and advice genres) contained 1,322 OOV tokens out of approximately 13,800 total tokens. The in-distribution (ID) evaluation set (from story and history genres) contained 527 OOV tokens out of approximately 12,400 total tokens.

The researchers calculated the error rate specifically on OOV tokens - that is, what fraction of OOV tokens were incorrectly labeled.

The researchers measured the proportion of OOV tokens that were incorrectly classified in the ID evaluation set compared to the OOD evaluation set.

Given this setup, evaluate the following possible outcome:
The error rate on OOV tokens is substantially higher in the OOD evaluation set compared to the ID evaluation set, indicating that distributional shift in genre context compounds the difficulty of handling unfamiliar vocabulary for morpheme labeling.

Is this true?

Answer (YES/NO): NO